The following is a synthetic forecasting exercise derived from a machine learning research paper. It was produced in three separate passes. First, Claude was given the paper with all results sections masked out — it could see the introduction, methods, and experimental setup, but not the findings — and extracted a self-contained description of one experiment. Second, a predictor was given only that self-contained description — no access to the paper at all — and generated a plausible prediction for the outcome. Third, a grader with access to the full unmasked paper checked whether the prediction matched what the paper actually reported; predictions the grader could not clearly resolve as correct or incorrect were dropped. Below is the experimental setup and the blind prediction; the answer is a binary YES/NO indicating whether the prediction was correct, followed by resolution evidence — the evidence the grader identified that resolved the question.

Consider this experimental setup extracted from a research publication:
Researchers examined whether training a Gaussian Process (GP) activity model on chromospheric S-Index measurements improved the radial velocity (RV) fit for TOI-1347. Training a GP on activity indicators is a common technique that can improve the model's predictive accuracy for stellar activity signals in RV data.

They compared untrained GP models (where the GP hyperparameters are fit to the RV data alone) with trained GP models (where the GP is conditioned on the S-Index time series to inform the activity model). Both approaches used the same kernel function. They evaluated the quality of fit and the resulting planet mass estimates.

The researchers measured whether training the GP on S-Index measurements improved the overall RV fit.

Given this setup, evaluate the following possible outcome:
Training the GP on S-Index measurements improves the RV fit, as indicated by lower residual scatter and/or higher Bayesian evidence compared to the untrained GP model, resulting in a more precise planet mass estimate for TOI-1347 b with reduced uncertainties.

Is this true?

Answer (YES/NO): NO